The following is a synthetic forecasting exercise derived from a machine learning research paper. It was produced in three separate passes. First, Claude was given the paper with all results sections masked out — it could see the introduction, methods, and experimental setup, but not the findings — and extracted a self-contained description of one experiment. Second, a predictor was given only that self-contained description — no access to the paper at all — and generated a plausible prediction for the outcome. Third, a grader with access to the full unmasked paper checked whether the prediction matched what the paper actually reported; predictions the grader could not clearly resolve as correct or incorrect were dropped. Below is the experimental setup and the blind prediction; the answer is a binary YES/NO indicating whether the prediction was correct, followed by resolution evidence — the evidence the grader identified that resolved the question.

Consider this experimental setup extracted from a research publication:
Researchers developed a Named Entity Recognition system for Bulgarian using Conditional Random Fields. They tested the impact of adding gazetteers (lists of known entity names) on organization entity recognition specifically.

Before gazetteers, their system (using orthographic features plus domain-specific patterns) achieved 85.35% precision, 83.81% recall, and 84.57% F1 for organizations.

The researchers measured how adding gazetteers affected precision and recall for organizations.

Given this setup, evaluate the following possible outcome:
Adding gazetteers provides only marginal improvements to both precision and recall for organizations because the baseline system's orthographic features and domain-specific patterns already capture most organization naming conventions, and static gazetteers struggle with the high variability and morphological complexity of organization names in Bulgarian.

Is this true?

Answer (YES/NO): NO